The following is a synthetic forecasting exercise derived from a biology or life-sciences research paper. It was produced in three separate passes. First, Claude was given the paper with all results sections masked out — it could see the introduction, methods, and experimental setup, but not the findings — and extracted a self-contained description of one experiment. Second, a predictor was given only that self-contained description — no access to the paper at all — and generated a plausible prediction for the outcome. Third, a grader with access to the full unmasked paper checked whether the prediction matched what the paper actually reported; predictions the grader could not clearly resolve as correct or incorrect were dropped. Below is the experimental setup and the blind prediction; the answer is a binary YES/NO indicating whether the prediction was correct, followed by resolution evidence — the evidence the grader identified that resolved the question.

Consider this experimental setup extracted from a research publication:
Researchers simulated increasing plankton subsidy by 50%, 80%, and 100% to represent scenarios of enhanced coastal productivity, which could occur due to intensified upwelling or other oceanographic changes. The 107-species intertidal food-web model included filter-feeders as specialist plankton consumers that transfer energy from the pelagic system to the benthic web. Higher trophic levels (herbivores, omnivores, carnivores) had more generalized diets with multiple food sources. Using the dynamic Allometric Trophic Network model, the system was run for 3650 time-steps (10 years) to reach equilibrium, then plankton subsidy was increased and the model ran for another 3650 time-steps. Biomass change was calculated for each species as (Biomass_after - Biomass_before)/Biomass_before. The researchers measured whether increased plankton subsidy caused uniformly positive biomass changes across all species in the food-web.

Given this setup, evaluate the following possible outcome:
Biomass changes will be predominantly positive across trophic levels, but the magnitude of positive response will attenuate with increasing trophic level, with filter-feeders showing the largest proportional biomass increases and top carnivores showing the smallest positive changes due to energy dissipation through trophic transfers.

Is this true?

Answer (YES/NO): NO